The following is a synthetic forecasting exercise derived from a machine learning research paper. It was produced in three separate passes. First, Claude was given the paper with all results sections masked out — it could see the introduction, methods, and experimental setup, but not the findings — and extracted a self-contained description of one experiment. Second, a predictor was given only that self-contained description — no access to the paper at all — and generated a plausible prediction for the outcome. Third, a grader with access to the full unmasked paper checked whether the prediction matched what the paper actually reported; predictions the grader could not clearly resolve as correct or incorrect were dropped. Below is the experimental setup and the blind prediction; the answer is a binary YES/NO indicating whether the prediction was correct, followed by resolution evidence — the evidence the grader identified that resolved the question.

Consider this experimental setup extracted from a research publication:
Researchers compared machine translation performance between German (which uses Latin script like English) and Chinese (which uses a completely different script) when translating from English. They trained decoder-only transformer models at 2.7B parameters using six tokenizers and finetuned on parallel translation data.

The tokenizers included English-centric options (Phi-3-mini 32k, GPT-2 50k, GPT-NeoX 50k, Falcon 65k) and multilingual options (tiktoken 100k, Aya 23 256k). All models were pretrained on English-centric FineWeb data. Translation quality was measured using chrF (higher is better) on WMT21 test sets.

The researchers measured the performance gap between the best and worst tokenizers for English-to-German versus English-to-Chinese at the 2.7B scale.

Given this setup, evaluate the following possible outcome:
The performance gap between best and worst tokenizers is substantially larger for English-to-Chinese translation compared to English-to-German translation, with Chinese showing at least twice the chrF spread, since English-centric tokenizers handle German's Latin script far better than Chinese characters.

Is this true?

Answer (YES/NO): YES